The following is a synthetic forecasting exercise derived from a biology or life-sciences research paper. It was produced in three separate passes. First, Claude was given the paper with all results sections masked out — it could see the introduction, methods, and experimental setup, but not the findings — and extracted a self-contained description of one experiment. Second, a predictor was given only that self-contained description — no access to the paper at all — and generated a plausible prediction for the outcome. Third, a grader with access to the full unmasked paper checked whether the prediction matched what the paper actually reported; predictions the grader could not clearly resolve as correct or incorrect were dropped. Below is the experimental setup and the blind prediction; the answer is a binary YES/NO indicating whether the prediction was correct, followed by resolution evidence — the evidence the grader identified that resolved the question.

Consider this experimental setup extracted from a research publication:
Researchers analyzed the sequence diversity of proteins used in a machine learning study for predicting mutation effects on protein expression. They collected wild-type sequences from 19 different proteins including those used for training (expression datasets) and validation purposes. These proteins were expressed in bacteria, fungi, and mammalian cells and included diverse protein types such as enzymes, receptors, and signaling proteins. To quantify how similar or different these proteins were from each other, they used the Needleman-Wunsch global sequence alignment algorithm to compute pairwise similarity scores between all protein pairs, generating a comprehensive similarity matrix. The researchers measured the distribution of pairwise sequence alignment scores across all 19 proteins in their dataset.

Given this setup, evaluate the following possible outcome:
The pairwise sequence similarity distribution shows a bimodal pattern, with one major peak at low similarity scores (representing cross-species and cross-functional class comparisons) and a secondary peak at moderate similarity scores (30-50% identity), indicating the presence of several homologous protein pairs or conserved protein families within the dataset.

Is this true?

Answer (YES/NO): NO